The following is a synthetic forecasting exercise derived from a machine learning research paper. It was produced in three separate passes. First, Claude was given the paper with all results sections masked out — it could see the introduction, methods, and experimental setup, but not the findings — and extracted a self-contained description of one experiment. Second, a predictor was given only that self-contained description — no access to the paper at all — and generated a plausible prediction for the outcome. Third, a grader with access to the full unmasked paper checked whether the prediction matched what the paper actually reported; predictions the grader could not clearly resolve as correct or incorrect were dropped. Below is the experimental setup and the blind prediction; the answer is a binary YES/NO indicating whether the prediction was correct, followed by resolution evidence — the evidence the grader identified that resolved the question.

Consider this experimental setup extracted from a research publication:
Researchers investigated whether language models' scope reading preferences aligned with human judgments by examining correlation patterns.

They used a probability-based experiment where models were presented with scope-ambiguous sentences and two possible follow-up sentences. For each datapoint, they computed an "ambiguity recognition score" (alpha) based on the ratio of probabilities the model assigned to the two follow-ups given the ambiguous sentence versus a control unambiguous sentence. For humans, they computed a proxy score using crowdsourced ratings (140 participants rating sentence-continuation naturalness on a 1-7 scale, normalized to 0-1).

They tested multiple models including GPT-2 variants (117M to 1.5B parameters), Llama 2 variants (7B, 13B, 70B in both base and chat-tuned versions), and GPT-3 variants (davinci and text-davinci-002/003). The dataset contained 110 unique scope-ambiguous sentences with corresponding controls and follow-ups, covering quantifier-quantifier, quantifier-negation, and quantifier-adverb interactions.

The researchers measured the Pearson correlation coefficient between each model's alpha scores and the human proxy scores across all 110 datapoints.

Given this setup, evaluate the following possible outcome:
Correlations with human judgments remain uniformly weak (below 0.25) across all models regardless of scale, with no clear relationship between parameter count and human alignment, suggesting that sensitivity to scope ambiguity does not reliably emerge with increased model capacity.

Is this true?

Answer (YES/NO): NO